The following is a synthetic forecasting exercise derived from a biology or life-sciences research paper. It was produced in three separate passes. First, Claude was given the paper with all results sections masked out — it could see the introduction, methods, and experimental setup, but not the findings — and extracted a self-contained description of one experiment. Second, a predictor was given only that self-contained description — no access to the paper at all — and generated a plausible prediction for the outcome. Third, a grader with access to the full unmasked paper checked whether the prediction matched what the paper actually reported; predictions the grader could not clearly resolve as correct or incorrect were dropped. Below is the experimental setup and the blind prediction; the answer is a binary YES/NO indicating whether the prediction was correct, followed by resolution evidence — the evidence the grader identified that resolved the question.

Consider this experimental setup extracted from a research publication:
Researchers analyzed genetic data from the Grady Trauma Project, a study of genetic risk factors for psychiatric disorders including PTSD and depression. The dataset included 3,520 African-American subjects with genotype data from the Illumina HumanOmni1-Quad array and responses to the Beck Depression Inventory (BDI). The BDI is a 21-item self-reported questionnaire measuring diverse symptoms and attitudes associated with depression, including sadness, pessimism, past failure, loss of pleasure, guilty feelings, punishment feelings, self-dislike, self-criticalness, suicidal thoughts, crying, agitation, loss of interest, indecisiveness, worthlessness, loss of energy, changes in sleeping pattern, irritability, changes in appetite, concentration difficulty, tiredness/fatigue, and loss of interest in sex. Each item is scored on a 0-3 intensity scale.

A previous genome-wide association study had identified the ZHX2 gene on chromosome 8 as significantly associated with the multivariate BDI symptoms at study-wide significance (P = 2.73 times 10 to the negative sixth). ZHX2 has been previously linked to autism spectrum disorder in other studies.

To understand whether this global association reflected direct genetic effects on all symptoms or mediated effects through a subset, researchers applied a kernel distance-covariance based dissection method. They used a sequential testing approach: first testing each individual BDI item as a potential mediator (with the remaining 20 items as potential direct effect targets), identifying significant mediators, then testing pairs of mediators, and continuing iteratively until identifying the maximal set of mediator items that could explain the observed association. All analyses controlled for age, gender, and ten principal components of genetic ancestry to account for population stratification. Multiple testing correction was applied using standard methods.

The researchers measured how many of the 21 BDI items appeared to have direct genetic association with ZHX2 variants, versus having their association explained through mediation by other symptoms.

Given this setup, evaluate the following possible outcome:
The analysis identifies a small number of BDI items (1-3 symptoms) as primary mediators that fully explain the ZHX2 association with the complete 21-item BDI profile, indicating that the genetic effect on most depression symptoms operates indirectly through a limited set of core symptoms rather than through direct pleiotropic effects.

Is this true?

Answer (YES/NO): YES